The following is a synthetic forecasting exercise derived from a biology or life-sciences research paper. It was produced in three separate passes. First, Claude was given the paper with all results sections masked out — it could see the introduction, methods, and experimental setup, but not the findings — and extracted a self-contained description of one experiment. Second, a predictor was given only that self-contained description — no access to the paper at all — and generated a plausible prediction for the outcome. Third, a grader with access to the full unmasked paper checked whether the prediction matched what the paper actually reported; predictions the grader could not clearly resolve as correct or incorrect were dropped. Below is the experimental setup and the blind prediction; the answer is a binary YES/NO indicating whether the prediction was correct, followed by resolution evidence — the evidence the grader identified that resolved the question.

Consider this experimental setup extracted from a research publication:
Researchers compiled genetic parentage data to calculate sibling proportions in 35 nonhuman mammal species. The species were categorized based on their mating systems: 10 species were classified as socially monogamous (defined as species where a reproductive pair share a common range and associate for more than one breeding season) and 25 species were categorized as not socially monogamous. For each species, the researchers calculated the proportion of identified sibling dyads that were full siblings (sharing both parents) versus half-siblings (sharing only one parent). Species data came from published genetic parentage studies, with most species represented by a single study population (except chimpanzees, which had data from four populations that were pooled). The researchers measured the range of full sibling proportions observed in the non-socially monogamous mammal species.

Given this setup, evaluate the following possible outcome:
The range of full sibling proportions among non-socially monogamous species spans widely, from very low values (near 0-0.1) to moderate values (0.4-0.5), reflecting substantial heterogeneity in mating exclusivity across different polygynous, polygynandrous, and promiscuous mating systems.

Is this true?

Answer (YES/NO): NO